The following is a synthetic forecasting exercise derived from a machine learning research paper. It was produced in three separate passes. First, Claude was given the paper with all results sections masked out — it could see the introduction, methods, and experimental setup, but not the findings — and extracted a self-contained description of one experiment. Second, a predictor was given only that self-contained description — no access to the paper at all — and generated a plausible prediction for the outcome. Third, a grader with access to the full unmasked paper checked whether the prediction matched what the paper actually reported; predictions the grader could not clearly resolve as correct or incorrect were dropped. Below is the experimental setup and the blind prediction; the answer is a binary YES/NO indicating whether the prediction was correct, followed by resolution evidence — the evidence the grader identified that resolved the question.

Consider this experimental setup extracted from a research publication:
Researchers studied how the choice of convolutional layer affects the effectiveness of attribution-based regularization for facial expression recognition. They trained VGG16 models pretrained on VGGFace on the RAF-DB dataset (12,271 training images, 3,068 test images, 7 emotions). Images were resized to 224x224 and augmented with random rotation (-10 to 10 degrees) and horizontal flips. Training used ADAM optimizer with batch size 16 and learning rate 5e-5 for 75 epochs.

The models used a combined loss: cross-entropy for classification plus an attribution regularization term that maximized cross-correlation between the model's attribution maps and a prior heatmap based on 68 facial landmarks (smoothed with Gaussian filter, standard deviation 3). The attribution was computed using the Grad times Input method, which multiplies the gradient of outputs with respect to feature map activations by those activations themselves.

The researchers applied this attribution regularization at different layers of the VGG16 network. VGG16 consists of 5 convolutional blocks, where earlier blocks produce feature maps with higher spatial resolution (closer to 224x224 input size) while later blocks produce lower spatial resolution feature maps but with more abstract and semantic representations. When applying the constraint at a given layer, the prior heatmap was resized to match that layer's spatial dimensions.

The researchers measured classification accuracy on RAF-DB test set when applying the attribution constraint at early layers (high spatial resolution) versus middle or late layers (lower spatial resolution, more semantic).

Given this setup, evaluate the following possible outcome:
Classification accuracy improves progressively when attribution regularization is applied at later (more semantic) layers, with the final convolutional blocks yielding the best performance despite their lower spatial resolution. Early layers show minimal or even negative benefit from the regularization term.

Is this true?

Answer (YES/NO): NO